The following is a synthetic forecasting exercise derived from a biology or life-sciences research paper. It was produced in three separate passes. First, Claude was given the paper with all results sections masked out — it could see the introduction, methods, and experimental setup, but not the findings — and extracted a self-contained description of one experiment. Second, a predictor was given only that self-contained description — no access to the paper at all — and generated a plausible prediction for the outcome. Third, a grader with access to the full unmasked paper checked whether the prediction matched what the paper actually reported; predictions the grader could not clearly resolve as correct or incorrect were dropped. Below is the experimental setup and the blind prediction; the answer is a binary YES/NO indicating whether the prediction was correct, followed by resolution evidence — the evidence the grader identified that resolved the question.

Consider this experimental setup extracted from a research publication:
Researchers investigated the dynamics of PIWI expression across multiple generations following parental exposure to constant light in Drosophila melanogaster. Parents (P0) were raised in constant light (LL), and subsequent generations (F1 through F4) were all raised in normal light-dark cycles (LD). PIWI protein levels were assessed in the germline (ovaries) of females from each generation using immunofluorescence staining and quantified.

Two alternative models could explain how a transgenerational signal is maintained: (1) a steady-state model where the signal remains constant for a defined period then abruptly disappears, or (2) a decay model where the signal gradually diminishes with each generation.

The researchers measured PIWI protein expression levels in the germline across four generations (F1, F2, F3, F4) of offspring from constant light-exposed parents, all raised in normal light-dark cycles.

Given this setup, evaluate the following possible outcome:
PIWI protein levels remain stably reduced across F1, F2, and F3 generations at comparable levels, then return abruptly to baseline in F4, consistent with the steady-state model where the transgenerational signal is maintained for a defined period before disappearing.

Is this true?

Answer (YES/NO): NO